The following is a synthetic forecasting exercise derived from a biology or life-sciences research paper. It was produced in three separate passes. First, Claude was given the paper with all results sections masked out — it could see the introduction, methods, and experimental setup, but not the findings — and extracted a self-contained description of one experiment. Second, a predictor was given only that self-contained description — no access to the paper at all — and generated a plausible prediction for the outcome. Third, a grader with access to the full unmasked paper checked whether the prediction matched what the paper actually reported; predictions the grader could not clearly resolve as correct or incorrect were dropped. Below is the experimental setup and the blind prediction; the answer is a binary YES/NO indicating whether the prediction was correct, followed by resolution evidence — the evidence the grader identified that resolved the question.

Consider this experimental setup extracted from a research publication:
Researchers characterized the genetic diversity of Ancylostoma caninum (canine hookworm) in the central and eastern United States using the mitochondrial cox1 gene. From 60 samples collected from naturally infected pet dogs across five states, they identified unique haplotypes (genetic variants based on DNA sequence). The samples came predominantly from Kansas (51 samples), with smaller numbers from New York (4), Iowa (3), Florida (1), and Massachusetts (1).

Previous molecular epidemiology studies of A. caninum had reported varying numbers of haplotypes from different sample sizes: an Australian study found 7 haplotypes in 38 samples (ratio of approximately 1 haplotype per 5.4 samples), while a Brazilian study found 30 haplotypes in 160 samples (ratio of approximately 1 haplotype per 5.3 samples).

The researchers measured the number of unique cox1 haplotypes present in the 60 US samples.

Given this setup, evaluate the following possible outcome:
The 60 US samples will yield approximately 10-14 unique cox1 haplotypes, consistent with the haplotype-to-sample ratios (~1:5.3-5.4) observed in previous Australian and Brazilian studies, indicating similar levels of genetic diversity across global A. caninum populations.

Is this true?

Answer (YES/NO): NO